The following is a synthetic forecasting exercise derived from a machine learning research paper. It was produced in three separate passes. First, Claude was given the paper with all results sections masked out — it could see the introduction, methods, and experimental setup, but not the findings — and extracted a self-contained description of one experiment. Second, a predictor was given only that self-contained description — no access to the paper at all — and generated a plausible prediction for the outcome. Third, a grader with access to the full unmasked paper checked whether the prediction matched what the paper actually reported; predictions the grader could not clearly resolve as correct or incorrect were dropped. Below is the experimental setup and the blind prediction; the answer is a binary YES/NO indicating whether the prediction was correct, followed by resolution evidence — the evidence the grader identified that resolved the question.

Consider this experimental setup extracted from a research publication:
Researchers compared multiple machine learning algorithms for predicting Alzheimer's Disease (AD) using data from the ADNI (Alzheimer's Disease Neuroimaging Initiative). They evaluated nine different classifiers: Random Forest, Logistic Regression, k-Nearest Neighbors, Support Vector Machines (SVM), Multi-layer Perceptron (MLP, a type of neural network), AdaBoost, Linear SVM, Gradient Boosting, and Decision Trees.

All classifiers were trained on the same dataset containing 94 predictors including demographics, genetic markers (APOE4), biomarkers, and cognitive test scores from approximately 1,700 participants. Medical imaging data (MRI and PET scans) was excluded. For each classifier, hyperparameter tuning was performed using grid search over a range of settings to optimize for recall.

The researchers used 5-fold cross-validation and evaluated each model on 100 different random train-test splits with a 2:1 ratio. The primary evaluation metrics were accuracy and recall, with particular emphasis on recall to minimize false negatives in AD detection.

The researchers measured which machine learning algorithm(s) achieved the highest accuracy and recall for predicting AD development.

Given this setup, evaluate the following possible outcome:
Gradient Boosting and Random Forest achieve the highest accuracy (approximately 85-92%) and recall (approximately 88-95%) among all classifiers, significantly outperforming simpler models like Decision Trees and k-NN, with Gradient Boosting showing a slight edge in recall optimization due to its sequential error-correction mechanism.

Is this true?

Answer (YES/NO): NO